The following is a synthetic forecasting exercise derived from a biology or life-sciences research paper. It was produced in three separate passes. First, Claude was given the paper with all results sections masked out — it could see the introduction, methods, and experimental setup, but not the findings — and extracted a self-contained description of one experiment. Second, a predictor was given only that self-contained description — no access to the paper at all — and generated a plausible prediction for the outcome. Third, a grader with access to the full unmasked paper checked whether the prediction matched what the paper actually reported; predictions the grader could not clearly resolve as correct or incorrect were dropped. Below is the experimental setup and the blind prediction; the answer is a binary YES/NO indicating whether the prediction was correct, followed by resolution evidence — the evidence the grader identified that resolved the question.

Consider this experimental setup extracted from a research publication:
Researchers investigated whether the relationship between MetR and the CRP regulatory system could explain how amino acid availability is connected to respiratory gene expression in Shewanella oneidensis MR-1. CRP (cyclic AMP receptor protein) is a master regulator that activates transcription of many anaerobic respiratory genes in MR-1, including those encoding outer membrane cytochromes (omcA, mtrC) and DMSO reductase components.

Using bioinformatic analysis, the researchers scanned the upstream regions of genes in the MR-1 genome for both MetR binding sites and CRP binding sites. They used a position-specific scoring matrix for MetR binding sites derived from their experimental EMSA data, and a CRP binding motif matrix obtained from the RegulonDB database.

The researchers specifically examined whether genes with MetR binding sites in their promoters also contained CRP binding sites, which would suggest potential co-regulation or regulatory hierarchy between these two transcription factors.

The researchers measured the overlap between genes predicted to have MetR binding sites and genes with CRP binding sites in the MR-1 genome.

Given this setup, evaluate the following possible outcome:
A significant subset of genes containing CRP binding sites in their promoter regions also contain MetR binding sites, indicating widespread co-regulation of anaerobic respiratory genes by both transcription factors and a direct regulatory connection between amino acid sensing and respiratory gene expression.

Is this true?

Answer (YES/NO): NO